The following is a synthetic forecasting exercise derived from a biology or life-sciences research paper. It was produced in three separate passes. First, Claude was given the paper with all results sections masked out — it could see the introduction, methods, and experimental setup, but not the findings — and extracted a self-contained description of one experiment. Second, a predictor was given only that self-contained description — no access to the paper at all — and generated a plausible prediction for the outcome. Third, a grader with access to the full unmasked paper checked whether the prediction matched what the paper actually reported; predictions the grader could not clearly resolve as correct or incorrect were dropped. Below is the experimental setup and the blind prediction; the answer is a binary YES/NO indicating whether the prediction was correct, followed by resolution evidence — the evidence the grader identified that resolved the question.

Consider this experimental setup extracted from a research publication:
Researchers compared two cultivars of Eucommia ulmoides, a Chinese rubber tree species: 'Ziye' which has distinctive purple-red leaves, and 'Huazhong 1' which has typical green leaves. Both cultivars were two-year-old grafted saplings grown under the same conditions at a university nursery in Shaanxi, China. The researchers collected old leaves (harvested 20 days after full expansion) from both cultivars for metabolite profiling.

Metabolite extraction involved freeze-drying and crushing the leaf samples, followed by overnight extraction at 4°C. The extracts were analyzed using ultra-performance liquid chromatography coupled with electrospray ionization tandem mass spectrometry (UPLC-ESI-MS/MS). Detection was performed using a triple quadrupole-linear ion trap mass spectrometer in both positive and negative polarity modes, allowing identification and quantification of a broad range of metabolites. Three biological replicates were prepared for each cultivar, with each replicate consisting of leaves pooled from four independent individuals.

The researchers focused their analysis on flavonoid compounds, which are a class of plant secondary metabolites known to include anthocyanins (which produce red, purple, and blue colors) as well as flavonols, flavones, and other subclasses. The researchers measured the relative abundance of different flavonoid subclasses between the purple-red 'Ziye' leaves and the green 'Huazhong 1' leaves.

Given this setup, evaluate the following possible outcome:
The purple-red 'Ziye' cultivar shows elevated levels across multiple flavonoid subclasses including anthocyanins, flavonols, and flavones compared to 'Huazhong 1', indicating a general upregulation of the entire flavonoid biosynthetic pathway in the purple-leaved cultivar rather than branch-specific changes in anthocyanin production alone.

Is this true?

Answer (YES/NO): NO